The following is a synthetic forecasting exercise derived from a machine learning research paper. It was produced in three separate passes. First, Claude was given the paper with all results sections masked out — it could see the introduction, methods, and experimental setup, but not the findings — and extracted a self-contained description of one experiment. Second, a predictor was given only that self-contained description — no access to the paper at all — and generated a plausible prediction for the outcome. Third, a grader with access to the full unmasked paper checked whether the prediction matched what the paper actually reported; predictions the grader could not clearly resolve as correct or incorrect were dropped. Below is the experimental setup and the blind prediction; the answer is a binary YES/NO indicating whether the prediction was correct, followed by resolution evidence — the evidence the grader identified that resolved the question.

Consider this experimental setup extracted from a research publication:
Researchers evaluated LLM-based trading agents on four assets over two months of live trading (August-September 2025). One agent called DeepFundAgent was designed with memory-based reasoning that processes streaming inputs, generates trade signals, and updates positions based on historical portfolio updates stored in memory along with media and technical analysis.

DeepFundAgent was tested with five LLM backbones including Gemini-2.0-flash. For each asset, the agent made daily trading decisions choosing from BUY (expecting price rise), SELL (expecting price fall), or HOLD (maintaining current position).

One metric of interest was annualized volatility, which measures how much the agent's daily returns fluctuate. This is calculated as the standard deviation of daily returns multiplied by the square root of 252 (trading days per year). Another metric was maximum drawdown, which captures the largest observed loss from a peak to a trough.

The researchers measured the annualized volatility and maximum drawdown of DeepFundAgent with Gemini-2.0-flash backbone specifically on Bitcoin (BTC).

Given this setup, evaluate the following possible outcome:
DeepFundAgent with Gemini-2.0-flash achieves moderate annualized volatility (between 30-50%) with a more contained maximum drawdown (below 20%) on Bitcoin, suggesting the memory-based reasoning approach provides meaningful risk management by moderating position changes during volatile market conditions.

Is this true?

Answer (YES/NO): NO